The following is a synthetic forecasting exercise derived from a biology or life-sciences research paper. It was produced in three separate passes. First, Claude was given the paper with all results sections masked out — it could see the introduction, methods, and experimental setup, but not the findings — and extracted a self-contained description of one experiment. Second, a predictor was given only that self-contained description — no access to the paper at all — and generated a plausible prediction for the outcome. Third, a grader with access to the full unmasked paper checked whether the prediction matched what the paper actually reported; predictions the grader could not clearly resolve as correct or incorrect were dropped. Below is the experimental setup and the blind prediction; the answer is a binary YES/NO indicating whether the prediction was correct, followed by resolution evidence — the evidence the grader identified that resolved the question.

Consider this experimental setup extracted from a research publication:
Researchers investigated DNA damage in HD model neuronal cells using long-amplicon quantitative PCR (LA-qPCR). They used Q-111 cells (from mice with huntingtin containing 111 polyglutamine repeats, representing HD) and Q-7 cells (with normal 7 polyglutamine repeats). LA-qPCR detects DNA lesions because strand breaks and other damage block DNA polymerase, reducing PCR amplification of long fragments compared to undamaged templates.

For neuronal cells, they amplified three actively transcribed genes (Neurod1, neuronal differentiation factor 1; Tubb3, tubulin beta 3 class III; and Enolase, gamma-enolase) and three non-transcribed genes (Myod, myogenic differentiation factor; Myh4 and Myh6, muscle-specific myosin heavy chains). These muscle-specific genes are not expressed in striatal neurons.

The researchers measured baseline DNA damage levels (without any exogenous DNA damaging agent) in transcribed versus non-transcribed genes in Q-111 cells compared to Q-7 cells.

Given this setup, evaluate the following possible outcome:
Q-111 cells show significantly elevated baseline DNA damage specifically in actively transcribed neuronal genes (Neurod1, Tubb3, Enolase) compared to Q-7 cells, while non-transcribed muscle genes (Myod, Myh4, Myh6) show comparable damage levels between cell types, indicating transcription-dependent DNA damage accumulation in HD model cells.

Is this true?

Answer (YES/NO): YES